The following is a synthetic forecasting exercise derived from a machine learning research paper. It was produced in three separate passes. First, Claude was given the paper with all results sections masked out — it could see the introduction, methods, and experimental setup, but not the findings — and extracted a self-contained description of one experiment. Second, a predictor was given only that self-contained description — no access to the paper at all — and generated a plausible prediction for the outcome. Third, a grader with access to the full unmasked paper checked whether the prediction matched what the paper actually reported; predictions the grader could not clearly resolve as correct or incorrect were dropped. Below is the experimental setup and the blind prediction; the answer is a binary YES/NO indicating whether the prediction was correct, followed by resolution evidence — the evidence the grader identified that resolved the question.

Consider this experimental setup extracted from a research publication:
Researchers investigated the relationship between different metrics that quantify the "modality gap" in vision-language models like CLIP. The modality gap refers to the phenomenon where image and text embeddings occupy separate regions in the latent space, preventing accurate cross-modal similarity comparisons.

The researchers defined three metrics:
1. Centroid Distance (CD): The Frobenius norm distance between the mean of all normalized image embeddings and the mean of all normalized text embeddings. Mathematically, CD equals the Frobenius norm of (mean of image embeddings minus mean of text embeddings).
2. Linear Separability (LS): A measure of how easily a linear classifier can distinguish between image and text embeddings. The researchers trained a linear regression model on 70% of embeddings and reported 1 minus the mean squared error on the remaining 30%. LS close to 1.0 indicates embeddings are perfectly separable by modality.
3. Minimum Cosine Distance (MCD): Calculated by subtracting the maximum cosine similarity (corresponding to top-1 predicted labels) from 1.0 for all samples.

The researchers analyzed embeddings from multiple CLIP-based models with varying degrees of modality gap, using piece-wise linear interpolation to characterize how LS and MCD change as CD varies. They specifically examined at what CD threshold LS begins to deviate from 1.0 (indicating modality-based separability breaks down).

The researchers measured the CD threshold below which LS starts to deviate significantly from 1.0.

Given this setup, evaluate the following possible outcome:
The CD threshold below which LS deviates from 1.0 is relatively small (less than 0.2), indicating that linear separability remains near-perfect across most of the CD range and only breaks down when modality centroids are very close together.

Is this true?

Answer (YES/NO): YES